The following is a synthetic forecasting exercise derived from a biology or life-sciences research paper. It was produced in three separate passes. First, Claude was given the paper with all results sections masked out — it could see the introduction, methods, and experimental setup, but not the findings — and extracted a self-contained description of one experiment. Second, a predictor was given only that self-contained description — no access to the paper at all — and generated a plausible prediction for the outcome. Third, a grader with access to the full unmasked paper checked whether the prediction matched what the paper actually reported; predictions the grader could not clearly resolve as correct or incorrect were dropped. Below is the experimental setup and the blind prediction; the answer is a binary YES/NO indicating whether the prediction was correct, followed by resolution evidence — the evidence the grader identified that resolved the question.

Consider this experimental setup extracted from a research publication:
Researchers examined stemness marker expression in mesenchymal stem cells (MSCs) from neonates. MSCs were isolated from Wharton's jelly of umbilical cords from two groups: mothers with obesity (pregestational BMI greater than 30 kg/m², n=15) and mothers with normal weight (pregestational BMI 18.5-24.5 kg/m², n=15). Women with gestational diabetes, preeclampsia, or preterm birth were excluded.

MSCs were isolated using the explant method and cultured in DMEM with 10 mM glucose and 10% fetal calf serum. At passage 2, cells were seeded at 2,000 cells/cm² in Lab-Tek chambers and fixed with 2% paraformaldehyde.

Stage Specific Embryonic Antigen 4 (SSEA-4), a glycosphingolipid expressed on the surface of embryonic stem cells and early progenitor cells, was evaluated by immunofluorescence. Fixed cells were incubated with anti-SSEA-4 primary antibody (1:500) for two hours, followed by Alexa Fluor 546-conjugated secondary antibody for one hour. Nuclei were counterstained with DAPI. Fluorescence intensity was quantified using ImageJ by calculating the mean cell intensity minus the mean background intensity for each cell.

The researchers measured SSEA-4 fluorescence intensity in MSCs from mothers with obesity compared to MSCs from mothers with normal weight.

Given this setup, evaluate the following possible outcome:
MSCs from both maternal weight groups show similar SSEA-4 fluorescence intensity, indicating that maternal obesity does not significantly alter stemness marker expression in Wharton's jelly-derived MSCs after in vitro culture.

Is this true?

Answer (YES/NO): NO